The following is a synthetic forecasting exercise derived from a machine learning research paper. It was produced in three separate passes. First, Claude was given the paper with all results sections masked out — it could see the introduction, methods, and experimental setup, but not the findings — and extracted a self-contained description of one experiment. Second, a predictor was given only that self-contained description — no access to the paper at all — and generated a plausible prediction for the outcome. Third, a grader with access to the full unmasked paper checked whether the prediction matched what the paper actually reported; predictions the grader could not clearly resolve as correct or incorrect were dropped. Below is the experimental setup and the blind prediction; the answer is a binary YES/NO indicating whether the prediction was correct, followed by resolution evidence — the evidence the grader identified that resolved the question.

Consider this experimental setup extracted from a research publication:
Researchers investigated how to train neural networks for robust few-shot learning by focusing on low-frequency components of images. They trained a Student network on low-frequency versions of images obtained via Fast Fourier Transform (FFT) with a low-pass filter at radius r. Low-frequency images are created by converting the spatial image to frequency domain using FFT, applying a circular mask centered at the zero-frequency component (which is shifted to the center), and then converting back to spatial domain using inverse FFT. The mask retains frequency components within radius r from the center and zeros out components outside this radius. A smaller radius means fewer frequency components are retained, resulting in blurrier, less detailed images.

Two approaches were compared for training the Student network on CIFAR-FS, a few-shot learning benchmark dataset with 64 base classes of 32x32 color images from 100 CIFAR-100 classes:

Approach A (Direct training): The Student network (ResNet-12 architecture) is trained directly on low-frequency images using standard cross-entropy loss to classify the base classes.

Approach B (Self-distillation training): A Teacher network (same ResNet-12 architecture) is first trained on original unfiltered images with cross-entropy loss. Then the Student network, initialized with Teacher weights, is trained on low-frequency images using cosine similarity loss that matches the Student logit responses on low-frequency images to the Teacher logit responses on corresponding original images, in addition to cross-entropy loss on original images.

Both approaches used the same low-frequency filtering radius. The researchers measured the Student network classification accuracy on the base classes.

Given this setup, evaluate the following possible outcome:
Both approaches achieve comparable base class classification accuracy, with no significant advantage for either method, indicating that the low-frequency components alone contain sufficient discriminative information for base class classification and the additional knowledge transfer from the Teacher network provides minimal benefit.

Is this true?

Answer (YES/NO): NO